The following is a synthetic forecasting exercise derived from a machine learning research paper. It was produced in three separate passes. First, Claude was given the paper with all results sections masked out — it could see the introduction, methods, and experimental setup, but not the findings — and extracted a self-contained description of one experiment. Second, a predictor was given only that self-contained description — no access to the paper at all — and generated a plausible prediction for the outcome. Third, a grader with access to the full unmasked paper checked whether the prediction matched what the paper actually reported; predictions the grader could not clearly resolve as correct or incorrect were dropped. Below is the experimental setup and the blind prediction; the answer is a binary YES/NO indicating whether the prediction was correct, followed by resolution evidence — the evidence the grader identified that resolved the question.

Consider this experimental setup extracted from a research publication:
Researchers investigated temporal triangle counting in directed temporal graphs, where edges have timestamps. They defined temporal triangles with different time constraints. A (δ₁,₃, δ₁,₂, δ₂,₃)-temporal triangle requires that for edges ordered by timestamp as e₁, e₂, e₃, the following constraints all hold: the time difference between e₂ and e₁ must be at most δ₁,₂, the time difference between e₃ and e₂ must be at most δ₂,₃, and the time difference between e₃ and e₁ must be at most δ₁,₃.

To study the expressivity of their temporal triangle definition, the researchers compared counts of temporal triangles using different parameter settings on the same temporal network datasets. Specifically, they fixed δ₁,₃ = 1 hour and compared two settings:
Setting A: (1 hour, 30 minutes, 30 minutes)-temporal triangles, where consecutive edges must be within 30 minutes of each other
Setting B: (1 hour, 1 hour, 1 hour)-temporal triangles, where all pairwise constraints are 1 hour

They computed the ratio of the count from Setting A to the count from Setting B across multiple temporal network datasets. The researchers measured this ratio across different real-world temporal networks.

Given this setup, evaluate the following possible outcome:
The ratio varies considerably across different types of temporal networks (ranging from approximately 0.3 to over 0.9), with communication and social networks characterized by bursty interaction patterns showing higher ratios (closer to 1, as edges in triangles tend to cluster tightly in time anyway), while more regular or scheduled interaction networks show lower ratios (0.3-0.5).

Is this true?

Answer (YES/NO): NO